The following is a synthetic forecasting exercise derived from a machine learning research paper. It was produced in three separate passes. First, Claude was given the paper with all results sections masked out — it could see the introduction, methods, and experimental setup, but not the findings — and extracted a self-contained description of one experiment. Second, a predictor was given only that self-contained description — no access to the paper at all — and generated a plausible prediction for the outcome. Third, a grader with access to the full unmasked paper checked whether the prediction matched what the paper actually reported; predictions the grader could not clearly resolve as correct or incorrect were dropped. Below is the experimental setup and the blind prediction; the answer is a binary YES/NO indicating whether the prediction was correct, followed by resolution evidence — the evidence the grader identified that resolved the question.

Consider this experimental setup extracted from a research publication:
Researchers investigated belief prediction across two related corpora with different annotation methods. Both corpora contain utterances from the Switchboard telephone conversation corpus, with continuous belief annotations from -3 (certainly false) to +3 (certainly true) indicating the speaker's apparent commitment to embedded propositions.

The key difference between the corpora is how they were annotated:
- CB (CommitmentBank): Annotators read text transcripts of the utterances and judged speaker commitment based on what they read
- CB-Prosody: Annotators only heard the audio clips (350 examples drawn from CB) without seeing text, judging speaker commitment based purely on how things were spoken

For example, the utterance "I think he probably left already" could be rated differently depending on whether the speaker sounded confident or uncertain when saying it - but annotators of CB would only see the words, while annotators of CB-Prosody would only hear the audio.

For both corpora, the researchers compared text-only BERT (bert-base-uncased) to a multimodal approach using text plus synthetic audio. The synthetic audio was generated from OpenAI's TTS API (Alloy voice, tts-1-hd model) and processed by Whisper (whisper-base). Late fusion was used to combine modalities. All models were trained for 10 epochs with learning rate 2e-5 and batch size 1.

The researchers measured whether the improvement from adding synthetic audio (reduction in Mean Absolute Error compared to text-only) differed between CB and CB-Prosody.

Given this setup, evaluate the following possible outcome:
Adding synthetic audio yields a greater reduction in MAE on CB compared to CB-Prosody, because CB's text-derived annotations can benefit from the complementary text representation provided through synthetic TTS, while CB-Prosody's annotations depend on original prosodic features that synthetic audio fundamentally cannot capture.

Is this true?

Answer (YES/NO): YES